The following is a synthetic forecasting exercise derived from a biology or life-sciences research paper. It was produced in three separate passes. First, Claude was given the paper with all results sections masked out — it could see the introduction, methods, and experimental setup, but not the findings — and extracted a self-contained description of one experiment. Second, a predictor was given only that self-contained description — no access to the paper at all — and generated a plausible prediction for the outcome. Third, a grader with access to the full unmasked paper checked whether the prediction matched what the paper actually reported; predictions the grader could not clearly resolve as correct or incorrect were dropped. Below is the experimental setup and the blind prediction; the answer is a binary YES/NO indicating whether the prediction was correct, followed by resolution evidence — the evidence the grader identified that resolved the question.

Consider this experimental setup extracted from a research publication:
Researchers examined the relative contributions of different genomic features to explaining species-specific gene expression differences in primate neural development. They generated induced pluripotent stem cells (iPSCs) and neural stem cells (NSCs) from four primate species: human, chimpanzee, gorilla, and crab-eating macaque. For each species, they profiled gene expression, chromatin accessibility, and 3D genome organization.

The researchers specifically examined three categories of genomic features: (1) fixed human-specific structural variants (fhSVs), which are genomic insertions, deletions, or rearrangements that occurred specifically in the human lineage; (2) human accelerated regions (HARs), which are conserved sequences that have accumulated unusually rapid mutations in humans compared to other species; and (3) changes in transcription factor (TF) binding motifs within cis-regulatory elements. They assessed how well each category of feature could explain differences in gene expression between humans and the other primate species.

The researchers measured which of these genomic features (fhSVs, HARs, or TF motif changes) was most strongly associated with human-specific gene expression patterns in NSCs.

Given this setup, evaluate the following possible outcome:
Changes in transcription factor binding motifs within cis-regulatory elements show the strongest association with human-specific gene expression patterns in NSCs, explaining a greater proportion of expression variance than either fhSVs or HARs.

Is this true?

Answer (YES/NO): YES